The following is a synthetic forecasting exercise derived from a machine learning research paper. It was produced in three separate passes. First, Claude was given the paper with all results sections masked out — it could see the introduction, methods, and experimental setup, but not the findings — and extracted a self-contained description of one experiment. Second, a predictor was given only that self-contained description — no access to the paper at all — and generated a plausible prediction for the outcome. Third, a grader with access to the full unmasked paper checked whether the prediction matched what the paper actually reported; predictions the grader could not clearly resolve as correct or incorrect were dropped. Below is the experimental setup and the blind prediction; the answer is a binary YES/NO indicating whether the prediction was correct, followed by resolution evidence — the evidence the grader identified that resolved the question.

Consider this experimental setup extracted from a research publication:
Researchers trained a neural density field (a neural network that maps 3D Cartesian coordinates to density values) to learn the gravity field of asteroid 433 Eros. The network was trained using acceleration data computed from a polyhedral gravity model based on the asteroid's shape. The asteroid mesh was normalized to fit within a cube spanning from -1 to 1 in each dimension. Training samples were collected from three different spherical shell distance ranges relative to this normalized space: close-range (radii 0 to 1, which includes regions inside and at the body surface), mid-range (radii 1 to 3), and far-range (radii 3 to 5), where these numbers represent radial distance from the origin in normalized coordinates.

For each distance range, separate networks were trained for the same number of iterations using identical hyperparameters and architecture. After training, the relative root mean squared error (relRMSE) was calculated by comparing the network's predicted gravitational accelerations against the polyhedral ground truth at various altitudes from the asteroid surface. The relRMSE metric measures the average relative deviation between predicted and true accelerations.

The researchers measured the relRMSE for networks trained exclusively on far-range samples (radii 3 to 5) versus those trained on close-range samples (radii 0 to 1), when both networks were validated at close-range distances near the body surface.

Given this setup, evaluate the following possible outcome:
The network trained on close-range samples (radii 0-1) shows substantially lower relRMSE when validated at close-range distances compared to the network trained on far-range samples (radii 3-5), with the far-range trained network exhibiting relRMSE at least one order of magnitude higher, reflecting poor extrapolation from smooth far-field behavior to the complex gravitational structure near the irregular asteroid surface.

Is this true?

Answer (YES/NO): YES